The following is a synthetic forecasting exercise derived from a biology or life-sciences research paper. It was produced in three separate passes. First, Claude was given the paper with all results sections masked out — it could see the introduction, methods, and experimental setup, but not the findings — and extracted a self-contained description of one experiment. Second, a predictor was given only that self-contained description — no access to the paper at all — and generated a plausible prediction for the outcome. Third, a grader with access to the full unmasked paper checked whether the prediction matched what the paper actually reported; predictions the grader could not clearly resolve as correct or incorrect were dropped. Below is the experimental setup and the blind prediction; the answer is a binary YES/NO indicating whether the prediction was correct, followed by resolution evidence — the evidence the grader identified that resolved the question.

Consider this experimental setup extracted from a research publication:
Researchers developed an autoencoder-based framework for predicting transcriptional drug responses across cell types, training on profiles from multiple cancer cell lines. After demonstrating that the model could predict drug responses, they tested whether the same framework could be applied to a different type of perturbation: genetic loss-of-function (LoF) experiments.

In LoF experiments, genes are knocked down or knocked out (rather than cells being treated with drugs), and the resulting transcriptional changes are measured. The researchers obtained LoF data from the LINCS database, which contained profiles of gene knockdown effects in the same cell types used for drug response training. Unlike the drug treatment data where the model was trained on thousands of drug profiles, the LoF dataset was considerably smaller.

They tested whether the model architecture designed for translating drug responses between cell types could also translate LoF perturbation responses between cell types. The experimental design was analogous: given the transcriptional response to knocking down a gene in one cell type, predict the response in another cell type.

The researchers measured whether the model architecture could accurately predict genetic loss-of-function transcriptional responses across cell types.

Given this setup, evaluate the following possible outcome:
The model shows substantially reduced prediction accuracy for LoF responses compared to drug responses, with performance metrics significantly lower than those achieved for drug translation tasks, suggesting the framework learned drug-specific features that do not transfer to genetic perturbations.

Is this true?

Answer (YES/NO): NO